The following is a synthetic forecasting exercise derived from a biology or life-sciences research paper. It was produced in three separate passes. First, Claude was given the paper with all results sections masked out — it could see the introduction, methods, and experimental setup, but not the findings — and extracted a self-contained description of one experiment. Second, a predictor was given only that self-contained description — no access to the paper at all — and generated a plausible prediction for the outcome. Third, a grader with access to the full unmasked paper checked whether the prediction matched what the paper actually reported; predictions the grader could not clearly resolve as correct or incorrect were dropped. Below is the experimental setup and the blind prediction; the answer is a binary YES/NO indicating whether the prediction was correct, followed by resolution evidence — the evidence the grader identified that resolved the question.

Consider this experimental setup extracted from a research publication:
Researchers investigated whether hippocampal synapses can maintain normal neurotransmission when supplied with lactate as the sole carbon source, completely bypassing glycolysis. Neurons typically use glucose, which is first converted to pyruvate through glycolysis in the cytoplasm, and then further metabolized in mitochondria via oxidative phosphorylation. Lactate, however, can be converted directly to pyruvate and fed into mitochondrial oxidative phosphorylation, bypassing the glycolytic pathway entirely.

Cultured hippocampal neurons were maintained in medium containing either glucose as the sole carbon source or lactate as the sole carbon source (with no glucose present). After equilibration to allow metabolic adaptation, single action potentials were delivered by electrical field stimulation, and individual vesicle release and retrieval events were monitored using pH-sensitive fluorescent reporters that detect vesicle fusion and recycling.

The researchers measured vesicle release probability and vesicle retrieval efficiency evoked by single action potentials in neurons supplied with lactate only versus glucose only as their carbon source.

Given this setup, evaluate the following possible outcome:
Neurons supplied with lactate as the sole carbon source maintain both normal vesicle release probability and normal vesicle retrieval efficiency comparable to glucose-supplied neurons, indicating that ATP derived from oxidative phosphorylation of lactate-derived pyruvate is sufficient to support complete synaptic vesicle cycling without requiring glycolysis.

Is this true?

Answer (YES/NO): YES